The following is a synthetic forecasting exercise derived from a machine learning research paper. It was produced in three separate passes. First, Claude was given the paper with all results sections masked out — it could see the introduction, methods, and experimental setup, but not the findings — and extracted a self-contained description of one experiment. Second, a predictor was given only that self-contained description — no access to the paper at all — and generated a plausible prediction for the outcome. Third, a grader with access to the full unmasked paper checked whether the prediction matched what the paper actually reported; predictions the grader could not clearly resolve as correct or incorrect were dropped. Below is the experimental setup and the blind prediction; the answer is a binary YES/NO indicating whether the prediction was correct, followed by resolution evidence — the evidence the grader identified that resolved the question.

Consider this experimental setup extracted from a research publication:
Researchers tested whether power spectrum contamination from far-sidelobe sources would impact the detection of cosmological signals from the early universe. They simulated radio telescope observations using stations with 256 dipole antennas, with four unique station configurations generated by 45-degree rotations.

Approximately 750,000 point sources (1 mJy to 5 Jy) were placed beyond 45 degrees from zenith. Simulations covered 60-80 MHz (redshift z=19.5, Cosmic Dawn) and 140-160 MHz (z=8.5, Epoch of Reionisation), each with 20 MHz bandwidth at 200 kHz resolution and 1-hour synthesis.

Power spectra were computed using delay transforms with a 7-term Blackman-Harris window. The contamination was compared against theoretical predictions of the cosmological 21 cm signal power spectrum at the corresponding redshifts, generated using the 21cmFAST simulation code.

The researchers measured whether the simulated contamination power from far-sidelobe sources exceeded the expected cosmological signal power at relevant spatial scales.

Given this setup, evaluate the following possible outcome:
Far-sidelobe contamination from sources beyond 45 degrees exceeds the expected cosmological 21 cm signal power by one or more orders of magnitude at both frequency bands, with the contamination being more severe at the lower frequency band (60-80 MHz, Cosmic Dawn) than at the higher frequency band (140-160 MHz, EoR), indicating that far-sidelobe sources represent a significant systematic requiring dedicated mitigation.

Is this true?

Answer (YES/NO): NO